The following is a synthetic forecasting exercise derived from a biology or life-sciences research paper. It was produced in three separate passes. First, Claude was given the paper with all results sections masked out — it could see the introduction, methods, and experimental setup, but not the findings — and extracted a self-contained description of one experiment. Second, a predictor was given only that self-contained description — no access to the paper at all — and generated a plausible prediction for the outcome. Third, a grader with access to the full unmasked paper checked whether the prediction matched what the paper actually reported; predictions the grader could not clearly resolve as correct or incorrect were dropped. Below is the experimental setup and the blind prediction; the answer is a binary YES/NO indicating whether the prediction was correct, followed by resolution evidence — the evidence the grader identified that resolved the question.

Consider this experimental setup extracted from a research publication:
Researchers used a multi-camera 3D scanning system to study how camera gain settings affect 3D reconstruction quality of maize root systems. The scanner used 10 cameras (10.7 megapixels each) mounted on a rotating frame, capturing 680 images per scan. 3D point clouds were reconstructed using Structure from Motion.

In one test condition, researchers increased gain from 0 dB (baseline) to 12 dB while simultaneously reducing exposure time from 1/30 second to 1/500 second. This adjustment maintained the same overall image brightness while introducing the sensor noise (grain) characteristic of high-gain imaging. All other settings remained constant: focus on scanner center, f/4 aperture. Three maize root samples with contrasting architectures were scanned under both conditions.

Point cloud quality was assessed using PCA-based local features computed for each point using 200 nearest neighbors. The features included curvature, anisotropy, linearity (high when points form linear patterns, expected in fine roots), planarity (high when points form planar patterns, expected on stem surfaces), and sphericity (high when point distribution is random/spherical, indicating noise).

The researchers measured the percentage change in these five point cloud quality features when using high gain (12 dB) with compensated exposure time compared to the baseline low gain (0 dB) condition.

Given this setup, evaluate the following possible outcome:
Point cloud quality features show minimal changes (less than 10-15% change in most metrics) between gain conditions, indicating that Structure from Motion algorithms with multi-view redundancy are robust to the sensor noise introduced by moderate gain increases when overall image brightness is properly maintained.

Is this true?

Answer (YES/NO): YES